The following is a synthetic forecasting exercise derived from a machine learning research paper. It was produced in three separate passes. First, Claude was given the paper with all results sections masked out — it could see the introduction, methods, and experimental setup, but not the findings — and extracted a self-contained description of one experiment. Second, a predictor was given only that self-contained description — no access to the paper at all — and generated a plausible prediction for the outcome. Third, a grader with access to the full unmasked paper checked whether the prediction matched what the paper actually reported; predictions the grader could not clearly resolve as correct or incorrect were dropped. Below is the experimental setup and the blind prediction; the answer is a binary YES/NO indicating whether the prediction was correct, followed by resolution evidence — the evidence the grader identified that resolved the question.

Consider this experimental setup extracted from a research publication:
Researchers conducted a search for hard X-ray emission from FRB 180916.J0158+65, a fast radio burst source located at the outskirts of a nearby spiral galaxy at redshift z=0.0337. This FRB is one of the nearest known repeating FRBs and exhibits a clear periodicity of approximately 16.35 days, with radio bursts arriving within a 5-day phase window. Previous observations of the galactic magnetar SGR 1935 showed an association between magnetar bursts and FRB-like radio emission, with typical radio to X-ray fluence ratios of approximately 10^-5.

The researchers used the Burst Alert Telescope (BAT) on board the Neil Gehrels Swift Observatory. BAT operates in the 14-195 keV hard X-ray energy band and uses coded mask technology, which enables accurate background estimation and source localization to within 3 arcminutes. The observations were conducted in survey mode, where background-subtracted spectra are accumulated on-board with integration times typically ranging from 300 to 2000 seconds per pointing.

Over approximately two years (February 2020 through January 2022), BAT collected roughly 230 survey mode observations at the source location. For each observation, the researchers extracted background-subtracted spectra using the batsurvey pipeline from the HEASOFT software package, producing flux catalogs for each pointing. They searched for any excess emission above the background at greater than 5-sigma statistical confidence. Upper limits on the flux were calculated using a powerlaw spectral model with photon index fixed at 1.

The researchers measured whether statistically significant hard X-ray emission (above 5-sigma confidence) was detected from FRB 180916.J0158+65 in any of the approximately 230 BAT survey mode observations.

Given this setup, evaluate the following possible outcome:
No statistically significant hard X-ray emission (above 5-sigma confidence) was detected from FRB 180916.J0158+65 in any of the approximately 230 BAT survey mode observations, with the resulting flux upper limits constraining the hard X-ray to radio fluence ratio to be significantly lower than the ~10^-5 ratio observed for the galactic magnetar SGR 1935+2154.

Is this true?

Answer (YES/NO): NO